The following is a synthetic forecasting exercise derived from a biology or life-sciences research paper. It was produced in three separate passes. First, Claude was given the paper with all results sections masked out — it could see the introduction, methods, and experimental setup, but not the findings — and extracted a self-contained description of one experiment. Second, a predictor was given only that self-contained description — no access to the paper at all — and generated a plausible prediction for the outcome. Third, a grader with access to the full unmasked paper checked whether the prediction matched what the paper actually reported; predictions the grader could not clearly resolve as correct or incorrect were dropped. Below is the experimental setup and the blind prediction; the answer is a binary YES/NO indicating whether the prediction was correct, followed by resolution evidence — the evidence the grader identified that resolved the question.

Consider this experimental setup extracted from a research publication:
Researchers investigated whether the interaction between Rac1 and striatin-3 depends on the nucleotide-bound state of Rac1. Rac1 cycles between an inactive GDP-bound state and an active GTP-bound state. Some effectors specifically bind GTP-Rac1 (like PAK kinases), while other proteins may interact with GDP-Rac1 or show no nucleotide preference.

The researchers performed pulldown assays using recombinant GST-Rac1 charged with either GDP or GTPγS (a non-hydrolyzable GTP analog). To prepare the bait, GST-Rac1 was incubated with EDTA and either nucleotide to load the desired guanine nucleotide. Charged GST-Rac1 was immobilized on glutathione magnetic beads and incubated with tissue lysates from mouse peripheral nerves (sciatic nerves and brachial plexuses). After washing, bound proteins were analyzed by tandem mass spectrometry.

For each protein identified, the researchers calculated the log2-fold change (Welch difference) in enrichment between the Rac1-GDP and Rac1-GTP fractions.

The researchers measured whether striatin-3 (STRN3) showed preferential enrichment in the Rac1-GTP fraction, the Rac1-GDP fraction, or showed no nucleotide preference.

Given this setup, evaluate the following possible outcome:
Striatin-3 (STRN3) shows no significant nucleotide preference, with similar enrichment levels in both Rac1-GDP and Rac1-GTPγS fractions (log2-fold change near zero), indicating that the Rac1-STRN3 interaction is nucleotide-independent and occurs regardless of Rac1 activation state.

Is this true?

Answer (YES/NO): NO